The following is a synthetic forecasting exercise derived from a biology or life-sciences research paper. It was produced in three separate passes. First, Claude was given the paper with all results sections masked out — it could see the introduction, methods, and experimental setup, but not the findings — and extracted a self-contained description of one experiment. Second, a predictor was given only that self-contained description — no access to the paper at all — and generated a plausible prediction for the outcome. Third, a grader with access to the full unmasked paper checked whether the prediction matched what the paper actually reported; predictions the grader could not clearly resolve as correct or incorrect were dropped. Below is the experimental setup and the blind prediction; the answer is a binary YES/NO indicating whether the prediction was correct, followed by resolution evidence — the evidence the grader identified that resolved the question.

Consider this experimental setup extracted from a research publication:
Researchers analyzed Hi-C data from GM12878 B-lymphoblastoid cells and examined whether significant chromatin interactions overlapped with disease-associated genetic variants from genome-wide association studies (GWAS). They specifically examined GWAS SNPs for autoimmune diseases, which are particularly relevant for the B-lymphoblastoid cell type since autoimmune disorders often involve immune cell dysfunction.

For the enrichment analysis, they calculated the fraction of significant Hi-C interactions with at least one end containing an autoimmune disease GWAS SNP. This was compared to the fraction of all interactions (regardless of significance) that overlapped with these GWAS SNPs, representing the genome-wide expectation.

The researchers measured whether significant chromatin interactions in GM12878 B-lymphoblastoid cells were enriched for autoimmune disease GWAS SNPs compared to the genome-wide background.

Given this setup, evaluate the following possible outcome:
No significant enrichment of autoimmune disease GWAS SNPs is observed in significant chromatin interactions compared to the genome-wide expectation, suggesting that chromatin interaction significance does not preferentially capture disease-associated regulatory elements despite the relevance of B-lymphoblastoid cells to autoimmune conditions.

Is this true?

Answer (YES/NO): NO